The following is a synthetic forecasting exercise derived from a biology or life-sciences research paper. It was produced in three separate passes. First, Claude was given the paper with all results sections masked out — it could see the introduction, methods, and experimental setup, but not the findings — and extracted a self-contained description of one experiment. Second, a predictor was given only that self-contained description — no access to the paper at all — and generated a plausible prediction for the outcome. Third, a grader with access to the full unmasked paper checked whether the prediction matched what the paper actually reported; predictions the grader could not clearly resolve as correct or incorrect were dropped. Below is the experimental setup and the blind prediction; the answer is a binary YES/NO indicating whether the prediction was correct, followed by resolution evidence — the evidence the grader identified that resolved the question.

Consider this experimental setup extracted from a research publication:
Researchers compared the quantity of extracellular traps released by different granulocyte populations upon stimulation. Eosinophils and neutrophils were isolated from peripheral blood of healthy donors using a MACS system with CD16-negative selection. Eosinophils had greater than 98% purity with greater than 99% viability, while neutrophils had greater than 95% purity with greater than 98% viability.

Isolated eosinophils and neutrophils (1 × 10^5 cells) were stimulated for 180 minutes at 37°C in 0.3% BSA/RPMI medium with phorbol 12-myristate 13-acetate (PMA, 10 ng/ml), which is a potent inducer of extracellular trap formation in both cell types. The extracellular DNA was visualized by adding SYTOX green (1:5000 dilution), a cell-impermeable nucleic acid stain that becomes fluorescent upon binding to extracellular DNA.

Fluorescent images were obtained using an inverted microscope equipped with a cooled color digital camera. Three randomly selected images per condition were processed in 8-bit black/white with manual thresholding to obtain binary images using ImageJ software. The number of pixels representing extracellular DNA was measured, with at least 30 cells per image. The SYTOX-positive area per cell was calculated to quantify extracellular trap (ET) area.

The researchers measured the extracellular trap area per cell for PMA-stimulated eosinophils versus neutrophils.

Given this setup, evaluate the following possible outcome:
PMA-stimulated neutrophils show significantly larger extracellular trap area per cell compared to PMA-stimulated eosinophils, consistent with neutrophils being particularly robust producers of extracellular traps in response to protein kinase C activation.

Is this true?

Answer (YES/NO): YES